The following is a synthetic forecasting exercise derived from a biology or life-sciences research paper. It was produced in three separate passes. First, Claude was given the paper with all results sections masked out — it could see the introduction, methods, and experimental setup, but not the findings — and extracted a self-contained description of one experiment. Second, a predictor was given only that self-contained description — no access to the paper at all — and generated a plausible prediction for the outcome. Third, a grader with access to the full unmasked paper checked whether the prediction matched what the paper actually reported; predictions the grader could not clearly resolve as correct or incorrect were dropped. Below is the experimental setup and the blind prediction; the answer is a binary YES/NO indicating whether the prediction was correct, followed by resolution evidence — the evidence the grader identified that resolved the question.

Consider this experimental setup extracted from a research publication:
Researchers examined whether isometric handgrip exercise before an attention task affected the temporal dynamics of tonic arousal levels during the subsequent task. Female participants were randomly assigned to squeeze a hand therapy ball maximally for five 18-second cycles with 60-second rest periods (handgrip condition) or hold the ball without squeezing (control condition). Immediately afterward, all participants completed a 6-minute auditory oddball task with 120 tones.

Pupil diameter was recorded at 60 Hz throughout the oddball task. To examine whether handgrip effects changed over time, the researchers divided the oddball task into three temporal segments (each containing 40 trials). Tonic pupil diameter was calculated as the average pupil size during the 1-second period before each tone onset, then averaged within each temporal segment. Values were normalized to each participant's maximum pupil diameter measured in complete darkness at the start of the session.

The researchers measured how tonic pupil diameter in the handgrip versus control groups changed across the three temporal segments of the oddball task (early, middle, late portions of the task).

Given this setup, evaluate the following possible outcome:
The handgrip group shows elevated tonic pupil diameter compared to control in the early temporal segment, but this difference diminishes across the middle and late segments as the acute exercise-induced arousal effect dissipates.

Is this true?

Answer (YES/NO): NO